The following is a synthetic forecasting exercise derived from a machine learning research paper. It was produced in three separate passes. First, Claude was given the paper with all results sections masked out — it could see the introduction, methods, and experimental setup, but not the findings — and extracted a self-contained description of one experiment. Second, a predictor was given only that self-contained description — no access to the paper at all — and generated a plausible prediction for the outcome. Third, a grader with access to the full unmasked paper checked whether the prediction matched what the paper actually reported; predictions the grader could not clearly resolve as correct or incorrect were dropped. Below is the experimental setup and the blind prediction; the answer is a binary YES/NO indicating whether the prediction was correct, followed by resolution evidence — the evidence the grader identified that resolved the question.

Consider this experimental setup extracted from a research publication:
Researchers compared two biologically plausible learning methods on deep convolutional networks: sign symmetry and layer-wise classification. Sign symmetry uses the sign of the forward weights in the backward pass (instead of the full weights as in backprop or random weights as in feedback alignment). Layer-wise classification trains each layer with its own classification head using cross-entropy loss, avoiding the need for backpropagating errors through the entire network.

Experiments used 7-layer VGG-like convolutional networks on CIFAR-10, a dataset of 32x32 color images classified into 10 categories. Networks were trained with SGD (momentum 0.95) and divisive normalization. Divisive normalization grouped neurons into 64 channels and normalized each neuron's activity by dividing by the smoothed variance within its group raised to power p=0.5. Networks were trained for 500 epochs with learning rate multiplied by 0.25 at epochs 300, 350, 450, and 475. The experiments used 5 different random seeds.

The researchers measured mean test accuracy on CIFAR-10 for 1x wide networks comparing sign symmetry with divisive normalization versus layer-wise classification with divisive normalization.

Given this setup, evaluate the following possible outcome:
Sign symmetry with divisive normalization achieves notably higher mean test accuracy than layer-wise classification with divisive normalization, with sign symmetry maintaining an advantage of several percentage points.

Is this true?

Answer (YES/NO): NO